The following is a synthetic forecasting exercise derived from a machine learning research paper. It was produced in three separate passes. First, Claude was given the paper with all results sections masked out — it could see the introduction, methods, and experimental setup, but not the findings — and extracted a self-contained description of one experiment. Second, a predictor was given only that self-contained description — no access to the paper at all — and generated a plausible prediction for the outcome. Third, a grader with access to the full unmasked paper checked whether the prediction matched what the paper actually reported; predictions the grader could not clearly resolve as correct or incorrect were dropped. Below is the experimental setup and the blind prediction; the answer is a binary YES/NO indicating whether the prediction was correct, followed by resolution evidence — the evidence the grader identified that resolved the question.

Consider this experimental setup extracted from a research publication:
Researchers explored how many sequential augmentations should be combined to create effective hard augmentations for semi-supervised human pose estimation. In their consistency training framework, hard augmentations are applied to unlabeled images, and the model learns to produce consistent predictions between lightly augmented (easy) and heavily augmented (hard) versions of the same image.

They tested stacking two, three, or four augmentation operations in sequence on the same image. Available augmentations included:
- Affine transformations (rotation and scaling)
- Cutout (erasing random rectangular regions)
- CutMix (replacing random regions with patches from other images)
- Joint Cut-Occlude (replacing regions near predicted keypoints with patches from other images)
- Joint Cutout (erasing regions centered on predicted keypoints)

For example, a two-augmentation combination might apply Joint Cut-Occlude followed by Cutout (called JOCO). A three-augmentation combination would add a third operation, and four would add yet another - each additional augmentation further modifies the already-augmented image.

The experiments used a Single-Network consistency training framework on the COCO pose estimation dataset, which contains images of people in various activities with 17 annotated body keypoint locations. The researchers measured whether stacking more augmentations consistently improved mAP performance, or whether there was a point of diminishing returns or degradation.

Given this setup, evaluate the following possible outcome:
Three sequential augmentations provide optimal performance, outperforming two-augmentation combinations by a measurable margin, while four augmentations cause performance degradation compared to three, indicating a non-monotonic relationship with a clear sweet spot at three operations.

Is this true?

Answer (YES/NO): NO